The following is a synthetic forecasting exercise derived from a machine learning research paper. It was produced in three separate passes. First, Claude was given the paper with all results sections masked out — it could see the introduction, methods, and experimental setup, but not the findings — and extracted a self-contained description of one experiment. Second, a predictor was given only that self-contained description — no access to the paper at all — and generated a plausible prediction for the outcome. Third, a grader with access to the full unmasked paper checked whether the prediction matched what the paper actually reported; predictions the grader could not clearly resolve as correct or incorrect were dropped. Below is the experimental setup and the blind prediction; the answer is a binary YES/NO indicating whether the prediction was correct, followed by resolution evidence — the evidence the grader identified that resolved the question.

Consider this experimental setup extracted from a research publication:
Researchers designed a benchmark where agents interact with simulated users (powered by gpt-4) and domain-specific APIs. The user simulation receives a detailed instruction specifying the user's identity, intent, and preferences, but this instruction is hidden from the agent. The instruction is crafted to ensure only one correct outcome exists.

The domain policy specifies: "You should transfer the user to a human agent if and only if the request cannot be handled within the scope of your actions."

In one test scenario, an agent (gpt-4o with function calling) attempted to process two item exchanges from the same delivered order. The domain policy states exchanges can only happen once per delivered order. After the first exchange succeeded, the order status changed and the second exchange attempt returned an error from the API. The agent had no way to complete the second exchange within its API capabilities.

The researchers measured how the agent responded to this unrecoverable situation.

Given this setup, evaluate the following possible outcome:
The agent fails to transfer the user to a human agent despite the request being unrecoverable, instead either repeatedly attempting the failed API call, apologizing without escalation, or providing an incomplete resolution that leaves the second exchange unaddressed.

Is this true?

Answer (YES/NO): NO